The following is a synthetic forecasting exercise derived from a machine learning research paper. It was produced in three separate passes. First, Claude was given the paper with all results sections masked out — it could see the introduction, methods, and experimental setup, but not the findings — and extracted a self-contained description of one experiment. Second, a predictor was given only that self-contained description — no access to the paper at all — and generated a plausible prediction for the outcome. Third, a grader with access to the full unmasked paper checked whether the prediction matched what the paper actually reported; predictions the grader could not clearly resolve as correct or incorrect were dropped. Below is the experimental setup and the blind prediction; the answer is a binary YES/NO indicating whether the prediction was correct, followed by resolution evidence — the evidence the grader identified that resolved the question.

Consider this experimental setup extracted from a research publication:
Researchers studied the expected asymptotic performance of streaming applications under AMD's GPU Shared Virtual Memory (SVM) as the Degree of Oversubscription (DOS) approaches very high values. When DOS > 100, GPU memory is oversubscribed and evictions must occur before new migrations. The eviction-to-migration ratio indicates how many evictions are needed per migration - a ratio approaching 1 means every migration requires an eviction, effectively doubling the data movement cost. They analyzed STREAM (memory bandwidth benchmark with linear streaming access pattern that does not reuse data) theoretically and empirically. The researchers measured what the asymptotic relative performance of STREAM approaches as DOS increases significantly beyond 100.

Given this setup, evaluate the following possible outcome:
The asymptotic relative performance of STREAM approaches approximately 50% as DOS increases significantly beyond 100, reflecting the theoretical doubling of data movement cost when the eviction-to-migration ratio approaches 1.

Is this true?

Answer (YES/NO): YES